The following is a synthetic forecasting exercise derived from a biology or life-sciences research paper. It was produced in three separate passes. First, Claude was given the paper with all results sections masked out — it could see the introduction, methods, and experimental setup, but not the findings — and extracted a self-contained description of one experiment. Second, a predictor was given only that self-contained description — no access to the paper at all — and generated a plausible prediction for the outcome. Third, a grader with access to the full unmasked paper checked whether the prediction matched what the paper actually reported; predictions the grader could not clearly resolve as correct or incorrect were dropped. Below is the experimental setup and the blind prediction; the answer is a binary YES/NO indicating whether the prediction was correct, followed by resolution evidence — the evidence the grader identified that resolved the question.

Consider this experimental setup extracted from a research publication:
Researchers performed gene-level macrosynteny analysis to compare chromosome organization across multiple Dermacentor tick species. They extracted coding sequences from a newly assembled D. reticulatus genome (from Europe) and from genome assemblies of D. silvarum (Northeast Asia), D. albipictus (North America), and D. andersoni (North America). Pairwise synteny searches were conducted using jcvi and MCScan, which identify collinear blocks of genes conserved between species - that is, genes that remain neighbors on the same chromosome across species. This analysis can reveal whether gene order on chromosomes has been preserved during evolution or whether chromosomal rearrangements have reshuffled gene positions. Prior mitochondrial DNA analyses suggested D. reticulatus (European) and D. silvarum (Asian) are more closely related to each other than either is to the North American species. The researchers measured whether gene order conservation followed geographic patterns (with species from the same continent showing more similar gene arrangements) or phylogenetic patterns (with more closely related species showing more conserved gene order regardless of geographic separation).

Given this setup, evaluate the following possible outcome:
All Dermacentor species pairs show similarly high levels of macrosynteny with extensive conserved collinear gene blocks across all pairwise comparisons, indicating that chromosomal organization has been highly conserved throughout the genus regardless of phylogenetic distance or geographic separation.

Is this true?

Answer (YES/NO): NO